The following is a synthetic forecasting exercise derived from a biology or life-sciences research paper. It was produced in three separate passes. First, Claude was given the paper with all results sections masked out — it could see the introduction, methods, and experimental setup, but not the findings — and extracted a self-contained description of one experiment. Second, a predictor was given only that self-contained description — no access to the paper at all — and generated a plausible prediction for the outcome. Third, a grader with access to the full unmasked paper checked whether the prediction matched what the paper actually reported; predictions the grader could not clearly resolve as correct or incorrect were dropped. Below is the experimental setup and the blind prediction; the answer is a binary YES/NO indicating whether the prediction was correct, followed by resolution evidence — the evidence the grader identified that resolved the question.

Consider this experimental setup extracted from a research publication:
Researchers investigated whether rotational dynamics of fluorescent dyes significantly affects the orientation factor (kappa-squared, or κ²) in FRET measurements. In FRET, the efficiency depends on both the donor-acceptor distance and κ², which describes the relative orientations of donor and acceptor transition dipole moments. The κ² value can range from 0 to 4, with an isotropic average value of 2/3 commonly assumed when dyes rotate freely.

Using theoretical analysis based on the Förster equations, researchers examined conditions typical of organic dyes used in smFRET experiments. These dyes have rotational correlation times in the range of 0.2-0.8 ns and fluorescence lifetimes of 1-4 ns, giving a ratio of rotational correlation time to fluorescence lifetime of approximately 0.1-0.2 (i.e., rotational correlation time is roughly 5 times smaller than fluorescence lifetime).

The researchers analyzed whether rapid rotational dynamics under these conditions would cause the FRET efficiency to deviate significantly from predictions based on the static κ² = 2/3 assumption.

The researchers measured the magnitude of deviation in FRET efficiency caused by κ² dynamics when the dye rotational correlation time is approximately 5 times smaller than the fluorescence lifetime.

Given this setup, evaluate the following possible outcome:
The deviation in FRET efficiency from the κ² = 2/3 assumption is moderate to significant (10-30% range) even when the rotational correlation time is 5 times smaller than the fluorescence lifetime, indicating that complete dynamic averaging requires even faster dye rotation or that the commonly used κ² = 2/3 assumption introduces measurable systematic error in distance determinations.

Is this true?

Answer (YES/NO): NO